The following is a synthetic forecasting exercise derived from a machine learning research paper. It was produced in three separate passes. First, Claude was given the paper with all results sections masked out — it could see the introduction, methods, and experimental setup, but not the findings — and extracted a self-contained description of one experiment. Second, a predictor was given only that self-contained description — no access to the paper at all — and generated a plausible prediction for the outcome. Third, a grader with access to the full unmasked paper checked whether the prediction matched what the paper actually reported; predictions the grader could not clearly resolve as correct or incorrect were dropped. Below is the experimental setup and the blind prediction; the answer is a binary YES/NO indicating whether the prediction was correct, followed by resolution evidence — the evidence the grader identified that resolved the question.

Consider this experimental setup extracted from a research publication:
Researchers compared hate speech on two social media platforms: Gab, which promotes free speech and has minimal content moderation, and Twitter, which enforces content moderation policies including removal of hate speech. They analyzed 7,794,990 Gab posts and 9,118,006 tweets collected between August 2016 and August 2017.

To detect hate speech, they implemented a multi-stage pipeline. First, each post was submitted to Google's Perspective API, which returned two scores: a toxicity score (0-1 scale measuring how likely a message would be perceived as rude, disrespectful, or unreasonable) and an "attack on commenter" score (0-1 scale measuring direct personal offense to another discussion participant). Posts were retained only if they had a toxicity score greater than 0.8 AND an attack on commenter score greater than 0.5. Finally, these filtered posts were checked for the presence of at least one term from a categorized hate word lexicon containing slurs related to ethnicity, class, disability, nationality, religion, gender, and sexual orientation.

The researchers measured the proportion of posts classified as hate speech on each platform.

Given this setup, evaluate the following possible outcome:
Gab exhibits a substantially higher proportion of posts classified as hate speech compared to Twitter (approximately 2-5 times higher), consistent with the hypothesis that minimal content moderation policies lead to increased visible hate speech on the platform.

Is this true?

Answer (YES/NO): YES